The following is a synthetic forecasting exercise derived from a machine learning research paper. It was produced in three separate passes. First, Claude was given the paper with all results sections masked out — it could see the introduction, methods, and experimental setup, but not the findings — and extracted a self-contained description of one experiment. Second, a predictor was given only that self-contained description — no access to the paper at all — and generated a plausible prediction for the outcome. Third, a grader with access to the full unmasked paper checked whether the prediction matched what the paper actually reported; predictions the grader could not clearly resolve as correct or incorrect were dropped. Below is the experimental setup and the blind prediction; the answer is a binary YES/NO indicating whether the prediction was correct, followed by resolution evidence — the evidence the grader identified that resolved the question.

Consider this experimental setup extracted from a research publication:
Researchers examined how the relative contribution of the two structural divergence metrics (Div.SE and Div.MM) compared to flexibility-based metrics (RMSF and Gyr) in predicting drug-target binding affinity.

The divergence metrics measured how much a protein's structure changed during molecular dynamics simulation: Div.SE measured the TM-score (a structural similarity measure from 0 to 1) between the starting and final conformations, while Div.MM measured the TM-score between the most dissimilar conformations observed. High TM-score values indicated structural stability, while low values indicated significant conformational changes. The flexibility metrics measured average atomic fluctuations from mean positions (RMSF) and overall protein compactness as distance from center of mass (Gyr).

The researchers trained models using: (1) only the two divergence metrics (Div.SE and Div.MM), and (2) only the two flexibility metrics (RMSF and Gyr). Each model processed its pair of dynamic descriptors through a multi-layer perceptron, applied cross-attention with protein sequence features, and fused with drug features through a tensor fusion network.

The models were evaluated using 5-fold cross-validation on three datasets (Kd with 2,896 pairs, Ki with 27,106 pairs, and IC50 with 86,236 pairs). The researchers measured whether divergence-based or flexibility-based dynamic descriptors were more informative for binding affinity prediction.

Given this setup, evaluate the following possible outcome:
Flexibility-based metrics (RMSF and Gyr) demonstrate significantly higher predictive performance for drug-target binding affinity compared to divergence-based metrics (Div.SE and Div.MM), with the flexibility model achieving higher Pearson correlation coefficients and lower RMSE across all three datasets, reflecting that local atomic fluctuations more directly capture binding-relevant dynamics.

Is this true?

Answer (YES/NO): NO